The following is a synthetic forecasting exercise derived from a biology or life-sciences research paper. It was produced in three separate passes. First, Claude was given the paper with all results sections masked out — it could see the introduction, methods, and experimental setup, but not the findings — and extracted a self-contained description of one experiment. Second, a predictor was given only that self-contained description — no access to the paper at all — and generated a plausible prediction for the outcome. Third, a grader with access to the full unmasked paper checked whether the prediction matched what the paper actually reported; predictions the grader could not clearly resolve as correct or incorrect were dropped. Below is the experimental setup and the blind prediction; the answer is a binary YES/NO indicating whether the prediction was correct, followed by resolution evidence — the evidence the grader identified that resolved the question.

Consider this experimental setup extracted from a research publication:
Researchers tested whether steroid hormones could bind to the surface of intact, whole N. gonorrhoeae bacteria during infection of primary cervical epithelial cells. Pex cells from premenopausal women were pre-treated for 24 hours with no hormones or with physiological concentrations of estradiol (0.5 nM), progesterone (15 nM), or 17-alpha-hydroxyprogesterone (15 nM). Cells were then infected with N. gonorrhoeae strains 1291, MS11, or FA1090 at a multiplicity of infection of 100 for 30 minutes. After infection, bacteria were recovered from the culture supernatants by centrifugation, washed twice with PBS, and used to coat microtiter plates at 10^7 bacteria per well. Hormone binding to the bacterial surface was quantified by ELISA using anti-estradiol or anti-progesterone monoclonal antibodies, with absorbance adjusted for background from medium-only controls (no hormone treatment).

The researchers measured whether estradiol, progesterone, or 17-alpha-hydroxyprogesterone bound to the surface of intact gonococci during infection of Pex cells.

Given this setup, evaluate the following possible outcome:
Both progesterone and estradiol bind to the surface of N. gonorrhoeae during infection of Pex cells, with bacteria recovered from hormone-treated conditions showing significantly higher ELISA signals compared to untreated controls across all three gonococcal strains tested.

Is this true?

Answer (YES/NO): YES